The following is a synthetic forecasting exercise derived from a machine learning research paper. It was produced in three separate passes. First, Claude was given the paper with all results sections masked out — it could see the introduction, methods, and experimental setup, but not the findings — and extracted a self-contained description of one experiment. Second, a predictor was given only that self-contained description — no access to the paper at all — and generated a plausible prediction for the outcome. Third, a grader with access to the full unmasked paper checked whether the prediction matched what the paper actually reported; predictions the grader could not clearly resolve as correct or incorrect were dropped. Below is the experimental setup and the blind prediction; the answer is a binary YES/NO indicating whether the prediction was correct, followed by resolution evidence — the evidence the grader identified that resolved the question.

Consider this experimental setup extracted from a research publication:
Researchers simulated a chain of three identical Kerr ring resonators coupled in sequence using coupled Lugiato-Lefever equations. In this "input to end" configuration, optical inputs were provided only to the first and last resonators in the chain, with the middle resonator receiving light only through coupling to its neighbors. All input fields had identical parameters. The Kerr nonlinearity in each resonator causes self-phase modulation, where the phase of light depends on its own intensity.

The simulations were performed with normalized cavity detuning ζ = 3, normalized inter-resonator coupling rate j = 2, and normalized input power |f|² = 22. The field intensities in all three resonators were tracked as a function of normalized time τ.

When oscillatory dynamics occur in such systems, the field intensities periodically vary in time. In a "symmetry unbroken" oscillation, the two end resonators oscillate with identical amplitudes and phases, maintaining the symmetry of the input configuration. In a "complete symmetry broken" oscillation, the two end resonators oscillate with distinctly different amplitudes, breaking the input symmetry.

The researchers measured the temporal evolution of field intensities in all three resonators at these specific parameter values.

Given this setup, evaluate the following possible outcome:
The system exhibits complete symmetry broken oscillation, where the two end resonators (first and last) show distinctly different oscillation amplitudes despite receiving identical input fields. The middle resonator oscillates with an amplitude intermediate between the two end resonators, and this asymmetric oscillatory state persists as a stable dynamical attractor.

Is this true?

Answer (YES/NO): NO